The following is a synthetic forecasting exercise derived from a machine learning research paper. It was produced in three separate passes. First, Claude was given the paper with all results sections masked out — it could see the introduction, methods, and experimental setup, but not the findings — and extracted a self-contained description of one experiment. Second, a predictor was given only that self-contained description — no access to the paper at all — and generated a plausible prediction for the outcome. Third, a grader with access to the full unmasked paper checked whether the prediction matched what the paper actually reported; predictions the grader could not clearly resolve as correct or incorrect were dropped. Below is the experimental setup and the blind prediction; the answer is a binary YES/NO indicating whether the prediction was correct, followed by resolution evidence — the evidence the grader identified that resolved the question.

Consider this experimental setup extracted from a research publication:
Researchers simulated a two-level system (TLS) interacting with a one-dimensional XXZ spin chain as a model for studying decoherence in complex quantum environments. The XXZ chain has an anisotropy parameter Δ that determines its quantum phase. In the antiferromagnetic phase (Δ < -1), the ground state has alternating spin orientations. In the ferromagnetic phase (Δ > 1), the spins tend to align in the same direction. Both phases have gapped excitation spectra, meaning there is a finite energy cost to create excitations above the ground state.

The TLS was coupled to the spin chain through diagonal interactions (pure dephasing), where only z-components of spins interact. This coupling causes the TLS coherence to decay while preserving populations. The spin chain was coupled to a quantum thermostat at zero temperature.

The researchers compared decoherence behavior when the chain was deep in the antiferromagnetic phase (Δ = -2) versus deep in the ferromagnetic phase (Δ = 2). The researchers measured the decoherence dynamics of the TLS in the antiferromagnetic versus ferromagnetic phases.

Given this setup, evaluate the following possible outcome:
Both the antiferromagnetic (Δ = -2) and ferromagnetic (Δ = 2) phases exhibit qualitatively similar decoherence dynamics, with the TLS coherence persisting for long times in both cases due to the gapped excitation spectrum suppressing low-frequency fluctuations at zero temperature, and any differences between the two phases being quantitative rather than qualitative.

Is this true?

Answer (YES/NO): NO